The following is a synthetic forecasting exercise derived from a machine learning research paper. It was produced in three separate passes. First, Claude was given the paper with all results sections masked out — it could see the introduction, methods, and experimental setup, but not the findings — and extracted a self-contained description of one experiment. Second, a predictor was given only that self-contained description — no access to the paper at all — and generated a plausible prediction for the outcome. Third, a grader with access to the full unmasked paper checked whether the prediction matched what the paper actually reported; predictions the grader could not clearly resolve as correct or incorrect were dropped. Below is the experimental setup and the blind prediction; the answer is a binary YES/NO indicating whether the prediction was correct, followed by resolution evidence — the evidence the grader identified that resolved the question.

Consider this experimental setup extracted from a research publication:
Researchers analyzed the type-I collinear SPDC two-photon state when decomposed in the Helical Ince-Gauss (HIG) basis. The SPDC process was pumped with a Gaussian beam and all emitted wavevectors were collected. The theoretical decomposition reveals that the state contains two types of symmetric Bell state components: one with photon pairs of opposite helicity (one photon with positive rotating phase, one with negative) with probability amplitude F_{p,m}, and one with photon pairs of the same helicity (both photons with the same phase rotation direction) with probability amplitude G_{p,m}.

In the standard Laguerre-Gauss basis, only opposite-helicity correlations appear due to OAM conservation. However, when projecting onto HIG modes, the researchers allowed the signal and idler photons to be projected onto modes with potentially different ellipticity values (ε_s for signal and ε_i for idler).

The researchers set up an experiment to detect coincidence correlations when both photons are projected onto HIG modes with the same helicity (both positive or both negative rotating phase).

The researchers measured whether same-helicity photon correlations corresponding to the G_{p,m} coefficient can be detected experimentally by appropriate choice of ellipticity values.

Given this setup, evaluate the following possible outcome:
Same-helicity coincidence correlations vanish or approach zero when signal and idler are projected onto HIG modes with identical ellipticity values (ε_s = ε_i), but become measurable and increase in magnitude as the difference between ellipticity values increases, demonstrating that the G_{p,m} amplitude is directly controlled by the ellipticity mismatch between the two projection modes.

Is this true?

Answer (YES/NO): NO